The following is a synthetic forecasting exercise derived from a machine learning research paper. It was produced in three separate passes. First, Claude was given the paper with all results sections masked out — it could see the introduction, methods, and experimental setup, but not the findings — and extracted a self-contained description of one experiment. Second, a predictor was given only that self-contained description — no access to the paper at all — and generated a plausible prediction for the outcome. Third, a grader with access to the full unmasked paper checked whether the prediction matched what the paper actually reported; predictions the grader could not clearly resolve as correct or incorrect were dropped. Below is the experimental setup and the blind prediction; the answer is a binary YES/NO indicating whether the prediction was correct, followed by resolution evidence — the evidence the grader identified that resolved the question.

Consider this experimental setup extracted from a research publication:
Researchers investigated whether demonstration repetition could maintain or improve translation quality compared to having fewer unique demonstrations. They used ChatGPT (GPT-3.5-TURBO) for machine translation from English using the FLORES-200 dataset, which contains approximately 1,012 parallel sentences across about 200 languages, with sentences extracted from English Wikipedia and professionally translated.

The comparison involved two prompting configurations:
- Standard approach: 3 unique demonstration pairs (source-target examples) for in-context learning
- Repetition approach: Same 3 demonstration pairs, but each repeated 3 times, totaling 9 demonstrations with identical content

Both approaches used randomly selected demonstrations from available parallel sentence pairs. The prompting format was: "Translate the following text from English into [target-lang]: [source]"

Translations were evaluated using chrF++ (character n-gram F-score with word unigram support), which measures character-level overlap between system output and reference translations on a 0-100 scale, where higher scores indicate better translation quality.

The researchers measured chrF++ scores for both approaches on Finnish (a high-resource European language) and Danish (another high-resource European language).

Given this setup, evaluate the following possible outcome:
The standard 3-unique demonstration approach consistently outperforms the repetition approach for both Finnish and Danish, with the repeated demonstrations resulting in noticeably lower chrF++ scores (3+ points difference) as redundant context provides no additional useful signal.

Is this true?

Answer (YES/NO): NO